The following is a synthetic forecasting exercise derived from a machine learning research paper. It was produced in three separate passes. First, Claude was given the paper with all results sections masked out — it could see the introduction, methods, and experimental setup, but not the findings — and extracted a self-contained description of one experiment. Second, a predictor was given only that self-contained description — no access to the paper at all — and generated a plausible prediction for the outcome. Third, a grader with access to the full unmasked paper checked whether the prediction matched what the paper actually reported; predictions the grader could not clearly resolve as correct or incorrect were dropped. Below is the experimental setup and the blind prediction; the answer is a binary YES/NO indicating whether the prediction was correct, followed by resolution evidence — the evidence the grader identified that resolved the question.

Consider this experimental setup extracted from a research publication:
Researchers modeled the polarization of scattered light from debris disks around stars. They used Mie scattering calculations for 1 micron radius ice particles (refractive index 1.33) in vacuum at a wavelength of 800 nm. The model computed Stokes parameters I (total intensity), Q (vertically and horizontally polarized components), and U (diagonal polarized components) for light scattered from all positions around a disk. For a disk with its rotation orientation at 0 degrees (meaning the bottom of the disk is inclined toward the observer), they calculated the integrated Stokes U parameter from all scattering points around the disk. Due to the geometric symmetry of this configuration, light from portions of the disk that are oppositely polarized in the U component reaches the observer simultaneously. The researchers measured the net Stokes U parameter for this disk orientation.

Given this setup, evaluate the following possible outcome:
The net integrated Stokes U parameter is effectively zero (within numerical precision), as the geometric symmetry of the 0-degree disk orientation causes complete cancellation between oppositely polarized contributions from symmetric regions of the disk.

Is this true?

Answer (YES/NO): YES